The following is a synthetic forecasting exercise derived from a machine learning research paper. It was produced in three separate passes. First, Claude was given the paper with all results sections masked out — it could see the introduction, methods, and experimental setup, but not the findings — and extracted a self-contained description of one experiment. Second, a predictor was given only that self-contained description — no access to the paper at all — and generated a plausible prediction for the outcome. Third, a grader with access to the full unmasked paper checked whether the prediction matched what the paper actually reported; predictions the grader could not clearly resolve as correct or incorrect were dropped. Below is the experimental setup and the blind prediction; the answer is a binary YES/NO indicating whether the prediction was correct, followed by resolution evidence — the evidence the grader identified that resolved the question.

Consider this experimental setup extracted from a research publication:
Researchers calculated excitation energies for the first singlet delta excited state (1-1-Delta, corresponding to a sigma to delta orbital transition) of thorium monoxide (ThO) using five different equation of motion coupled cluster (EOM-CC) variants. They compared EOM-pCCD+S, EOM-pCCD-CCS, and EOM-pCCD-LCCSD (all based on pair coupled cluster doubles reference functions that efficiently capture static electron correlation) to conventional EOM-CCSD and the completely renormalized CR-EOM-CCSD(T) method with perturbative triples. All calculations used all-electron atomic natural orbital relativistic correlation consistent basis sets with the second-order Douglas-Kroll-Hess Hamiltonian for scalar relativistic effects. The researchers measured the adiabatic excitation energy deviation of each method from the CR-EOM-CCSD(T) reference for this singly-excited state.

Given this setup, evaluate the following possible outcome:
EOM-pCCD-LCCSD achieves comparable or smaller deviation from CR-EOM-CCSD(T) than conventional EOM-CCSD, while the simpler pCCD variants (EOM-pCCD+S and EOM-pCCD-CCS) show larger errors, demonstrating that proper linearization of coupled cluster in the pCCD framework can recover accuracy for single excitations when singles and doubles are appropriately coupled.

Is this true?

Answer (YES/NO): NO